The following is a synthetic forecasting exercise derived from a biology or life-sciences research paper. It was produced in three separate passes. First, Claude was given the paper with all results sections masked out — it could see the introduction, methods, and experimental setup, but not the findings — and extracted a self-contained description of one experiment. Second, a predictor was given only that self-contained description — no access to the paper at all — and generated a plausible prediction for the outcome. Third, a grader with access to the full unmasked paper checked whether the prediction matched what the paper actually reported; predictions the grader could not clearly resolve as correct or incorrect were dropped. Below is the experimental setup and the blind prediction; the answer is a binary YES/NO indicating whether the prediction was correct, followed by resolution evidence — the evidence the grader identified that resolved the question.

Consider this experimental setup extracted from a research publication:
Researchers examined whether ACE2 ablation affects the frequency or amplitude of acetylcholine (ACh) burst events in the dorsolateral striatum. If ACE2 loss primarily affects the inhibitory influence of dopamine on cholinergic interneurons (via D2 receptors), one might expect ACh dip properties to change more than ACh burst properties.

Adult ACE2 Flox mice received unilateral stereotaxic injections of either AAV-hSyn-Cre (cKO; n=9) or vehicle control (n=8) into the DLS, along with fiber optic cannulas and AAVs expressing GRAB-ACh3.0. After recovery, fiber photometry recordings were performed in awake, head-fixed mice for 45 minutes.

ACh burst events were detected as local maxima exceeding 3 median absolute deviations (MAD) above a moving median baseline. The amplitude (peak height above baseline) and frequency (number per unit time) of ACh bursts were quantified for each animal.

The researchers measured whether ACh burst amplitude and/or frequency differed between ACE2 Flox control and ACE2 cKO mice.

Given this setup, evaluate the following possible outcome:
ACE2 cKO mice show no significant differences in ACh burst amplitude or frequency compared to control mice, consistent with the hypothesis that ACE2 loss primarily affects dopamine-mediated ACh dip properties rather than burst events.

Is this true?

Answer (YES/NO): YES